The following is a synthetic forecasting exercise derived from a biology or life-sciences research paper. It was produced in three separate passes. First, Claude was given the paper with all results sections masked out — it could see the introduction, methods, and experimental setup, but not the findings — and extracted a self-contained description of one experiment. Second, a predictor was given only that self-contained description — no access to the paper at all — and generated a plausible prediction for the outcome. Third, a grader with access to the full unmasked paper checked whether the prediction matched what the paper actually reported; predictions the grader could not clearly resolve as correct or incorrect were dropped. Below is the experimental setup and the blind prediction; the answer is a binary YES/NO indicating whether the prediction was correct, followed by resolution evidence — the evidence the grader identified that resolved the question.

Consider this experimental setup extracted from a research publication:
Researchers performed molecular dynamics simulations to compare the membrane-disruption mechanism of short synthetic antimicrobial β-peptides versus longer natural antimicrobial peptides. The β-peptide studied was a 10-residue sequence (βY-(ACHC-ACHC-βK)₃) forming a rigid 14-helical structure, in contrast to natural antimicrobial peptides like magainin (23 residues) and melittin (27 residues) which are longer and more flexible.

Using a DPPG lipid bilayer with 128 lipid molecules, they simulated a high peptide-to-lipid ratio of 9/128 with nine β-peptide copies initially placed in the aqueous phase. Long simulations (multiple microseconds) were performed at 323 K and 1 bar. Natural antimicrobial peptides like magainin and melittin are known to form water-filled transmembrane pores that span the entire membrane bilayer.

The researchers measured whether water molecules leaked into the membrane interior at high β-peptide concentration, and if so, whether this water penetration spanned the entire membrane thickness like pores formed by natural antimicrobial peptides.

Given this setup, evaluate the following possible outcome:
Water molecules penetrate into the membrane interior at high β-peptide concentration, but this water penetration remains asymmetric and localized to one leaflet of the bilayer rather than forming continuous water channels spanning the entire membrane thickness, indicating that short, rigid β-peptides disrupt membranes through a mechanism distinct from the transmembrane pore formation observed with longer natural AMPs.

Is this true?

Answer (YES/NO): YES